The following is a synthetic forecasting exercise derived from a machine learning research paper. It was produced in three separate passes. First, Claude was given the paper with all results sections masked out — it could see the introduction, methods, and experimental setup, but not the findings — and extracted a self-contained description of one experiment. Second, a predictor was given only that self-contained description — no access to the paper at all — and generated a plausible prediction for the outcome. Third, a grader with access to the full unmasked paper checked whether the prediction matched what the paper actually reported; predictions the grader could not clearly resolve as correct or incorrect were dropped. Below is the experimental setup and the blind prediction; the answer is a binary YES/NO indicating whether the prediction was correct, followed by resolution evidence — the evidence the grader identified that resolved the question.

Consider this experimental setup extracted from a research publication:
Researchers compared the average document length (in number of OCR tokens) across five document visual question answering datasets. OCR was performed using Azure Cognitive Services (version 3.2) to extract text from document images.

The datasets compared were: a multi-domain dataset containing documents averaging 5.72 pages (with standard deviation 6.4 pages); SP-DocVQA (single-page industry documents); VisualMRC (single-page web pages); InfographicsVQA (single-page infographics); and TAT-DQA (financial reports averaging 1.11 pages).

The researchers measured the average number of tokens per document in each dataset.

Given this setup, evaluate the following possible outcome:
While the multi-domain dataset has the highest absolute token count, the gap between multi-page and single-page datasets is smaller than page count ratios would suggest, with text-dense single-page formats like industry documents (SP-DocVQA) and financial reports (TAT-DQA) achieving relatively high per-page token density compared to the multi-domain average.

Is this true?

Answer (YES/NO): NO